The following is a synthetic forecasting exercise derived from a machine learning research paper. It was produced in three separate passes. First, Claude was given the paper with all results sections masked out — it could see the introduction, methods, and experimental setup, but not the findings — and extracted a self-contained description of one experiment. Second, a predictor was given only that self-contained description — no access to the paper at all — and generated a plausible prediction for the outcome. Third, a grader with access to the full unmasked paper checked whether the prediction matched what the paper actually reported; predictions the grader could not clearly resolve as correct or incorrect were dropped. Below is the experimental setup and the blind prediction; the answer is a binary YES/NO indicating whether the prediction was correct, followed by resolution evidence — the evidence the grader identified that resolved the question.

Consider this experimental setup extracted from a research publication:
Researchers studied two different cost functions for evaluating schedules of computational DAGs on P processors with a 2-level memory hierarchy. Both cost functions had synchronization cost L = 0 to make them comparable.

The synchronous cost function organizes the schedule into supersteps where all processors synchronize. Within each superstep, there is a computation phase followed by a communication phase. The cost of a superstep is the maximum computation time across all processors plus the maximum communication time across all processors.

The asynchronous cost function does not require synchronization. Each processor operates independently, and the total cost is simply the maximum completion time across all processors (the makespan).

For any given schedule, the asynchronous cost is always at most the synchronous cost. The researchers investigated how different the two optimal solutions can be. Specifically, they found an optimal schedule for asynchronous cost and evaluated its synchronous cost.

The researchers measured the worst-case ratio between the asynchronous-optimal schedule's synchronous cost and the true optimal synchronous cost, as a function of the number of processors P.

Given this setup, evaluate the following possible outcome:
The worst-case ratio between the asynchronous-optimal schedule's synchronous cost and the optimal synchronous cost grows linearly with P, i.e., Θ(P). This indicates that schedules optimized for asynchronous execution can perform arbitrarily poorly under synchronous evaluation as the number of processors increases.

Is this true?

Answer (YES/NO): YES